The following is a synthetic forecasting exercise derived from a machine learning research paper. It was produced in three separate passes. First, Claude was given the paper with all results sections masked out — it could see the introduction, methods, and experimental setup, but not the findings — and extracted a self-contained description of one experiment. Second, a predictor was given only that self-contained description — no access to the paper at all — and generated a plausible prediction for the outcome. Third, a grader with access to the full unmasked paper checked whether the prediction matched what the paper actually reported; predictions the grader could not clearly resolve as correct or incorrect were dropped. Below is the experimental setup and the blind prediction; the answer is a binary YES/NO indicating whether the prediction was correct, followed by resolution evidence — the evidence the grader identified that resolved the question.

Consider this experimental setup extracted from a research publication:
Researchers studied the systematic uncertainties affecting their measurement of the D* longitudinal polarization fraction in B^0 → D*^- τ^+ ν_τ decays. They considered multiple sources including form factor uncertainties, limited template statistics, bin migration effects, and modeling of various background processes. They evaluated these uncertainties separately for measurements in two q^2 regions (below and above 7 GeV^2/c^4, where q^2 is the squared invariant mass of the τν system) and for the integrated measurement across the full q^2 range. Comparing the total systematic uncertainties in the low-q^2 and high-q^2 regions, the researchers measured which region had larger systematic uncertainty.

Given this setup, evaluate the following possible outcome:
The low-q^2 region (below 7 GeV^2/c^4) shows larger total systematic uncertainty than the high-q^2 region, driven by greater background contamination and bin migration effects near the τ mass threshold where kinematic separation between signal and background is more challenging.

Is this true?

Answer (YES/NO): NO